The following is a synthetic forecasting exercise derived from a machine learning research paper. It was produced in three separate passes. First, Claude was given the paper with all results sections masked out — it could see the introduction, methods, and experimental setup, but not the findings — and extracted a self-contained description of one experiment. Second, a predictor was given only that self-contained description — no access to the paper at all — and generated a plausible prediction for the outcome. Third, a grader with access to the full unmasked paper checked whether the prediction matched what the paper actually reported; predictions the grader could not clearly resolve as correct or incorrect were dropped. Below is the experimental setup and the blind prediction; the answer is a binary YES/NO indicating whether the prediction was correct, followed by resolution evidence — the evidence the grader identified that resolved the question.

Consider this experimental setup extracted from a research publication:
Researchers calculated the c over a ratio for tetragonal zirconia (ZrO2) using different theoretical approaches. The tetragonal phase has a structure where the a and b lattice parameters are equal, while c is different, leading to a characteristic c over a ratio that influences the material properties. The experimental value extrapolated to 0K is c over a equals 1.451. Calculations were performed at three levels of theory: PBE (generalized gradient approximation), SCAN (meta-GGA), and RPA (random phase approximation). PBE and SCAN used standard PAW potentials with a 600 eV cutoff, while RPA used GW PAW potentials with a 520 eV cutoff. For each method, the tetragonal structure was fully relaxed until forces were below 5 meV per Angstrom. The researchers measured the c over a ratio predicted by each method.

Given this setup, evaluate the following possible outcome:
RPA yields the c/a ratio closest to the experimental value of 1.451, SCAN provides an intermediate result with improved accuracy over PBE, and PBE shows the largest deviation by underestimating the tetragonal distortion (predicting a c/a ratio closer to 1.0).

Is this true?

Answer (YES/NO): NO